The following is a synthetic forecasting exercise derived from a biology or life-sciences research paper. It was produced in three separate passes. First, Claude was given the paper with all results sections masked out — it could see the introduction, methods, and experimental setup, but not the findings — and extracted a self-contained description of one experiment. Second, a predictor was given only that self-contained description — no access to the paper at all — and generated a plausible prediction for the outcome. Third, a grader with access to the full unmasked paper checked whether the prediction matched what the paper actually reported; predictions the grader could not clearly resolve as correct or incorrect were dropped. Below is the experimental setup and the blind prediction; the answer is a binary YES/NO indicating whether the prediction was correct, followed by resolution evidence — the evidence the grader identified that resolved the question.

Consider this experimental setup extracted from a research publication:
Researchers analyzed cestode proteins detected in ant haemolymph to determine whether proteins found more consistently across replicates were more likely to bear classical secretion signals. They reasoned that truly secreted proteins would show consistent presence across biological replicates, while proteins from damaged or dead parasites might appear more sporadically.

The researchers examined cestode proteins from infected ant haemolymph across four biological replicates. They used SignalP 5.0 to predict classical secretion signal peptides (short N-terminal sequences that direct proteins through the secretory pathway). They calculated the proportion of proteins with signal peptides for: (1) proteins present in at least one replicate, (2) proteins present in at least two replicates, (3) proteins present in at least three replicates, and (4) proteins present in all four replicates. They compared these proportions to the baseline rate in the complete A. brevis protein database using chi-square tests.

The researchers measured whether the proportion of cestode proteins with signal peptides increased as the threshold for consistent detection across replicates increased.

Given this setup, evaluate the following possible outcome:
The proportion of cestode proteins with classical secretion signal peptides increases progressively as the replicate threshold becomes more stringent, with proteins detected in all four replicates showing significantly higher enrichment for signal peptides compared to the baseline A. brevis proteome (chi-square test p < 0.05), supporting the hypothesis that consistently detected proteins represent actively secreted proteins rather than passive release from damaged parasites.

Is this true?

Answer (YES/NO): YES